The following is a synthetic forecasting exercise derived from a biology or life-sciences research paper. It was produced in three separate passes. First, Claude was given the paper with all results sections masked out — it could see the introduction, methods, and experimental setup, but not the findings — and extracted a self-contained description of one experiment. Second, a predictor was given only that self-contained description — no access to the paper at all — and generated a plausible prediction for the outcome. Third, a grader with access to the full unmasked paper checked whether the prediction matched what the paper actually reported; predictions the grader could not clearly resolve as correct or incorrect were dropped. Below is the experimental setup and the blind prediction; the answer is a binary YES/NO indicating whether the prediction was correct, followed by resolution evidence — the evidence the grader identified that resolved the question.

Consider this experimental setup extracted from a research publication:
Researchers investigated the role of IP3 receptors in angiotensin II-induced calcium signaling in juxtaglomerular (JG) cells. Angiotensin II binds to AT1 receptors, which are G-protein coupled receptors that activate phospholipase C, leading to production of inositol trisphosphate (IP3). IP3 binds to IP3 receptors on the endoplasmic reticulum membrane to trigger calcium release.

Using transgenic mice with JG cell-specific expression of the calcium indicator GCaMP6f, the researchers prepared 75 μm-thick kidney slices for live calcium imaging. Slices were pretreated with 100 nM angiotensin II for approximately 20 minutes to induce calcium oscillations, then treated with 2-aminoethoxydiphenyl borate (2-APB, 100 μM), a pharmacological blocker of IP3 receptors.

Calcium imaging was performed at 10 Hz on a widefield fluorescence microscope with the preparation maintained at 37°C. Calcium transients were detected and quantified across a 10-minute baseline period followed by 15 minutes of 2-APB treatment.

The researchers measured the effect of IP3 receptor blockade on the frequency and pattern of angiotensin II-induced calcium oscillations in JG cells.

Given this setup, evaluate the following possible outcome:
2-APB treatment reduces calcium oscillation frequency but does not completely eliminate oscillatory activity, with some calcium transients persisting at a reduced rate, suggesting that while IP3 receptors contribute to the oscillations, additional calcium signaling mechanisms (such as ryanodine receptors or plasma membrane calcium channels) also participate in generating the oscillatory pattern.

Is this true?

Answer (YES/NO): NO